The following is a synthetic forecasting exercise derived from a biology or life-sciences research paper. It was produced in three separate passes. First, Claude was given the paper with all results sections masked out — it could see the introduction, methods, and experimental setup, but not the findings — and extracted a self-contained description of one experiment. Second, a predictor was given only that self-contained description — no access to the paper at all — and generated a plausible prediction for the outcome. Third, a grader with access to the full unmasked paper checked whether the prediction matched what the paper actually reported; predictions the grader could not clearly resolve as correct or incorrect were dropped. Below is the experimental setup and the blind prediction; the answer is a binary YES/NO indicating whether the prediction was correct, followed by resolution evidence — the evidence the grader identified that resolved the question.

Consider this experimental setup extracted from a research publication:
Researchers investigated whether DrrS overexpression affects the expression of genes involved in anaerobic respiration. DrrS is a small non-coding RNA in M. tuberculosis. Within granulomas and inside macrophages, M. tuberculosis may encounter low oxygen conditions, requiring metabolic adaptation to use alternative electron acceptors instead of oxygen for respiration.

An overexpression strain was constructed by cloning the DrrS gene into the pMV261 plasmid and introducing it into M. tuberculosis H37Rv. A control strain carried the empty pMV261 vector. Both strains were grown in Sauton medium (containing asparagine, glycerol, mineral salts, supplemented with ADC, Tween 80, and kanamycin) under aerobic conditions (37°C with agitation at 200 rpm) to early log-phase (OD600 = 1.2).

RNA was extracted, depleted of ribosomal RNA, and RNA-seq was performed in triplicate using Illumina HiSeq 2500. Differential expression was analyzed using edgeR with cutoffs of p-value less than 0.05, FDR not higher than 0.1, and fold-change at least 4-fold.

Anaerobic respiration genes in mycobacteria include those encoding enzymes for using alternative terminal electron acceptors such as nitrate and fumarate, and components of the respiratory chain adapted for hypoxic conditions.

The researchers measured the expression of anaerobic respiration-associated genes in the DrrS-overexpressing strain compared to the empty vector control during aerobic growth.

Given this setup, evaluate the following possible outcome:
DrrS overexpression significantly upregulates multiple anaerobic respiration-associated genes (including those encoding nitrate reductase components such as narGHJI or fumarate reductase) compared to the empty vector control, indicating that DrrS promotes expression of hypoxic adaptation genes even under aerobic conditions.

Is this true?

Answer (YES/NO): YES